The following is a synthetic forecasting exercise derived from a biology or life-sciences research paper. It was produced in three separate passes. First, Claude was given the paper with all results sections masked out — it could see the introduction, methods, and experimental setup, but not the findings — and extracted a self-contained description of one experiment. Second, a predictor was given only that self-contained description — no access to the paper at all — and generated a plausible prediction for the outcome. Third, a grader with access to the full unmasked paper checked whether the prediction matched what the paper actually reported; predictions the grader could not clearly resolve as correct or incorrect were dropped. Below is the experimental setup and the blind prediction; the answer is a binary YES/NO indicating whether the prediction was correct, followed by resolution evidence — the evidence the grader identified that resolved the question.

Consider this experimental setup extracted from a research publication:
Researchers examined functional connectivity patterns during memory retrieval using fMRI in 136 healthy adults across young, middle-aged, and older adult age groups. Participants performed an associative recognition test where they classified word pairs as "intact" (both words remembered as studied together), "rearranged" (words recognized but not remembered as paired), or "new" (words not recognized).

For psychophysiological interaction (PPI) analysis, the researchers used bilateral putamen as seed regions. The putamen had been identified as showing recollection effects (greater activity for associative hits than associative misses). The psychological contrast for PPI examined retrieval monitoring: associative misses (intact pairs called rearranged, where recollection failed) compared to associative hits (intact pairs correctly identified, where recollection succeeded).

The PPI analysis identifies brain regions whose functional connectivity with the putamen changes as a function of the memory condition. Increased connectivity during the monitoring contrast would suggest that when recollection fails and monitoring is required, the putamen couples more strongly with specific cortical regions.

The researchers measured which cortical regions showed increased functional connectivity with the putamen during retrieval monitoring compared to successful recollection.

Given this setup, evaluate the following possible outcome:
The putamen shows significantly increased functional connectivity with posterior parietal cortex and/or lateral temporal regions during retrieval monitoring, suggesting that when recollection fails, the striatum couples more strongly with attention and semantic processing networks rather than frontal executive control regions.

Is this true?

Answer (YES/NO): YES